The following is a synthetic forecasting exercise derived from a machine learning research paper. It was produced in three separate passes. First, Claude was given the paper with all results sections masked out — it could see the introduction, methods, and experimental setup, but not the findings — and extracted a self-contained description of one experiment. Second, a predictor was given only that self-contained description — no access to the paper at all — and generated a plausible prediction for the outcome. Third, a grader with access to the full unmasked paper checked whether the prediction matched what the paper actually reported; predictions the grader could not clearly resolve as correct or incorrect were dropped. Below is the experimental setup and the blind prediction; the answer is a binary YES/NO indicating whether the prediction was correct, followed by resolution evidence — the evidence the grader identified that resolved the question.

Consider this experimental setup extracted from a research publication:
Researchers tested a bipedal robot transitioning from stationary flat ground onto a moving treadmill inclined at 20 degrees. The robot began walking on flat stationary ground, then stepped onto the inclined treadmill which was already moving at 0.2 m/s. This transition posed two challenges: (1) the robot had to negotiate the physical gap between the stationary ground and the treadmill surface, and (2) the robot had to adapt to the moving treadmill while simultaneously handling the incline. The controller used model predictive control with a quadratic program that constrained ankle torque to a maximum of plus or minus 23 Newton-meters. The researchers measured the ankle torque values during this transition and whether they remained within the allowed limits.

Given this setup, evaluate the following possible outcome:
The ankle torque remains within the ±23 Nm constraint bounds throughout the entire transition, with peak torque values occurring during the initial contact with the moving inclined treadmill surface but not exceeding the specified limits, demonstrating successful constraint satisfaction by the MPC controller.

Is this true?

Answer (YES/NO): YES